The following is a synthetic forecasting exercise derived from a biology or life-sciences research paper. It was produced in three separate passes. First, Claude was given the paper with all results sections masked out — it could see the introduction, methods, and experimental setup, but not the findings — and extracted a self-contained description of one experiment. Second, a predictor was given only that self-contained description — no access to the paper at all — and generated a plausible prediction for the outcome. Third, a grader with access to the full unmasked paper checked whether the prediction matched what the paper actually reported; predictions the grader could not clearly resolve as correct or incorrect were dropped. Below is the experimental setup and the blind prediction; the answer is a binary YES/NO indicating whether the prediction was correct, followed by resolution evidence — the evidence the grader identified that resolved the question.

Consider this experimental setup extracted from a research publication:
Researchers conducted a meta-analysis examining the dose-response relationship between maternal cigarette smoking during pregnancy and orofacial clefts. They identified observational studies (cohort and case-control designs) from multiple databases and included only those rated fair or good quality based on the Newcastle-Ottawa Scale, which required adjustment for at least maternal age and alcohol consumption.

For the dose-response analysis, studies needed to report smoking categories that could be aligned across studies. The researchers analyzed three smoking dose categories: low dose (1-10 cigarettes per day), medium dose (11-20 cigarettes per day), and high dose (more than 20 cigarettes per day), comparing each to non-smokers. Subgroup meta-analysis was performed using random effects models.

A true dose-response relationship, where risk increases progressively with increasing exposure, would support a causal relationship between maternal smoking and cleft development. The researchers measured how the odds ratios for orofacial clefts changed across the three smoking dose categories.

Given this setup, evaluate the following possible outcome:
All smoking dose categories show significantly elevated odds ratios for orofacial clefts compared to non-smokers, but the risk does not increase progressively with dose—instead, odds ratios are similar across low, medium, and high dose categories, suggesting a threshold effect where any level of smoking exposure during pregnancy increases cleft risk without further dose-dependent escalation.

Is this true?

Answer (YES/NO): NO